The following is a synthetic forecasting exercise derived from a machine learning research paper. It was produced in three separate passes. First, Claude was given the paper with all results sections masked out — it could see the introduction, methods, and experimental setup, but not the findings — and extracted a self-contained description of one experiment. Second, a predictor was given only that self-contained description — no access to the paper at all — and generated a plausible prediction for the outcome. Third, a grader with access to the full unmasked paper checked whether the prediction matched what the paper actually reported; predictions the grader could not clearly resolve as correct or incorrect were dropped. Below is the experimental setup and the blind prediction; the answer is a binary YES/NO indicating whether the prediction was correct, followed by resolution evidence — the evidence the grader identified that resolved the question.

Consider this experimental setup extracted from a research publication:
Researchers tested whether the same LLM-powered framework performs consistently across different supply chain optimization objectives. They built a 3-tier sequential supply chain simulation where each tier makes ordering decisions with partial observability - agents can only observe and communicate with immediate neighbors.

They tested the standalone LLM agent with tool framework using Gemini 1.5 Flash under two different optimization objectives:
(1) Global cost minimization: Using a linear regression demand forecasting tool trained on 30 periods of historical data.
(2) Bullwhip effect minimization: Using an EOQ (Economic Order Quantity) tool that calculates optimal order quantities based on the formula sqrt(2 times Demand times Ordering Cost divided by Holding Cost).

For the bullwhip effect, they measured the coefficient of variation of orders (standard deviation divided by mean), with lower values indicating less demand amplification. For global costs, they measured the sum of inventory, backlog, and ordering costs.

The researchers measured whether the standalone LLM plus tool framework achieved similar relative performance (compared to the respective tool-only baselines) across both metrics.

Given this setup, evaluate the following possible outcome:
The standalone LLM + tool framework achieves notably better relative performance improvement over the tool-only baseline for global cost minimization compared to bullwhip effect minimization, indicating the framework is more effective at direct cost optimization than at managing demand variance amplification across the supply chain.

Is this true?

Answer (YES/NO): YES